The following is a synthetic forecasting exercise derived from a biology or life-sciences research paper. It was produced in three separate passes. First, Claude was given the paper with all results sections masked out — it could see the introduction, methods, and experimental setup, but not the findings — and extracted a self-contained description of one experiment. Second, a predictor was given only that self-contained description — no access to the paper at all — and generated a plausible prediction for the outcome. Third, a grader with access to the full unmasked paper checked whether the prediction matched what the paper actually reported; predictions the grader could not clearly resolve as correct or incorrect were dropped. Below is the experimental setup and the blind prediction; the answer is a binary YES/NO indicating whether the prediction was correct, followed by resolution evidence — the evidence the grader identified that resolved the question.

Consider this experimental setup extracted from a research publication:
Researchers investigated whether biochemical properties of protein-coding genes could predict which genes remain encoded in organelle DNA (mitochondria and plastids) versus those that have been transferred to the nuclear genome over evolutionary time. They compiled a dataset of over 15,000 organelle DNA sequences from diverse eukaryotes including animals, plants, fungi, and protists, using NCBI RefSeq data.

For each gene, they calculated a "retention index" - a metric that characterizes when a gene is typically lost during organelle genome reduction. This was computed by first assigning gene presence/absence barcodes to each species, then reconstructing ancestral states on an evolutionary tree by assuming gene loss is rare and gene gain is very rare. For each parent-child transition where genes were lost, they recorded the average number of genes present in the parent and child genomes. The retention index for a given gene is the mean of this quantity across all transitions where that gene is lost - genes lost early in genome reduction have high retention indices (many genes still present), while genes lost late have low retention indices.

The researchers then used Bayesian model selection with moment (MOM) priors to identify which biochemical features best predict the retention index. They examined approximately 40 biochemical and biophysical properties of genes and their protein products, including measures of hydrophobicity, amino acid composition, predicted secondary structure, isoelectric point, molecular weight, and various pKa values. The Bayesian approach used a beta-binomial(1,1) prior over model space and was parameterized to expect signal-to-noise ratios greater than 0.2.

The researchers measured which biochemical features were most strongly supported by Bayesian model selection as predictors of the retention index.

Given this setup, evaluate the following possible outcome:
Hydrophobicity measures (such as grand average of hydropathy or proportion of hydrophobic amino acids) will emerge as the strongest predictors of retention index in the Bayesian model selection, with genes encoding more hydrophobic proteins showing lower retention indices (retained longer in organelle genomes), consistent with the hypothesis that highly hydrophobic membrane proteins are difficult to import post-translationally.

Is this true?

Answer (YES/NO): NO